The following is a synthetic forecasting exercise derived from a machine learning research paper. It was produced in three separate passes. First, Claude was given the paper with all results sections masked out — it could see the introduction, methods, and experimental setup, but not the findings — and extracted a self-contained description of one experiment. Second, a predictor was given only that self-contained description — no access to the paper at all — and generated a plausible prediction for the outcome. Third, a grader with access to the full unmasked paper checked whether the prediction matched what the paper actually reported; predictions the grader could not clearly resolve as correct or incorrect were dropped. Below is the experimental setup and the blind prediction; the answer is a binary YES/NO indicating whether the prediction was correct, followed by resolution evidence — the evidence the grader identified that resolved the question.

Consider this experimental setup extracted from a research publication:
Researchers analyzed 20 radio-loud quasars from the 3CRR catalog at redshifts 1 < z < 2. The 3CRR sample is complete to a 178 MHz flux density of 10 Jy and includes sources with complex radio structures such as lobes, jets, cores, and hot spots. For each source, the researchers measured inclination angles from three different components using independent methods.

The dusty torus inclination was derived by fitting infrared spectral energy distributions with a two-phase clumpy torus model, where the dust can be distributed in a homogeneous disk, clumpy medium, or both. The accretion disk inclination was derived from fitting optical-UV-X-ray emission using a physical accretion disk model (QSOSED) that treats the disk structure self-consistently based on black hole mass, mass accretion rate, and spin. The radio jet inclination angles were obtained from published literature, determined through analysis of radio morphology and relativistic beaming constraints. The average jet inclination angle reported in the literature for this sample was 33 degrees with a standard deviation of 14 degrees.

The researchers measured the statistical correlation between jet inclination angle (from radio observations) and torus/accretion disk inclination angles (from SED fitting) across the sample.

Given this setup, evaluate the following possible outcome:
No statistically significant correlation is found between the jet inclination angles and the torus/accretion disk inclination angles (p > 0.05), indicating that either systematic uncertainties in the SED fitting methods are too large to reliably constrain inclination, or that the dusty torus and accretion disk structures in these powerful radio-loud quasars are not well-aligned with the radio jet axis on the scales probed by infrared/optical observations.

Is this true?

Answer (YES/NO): YES